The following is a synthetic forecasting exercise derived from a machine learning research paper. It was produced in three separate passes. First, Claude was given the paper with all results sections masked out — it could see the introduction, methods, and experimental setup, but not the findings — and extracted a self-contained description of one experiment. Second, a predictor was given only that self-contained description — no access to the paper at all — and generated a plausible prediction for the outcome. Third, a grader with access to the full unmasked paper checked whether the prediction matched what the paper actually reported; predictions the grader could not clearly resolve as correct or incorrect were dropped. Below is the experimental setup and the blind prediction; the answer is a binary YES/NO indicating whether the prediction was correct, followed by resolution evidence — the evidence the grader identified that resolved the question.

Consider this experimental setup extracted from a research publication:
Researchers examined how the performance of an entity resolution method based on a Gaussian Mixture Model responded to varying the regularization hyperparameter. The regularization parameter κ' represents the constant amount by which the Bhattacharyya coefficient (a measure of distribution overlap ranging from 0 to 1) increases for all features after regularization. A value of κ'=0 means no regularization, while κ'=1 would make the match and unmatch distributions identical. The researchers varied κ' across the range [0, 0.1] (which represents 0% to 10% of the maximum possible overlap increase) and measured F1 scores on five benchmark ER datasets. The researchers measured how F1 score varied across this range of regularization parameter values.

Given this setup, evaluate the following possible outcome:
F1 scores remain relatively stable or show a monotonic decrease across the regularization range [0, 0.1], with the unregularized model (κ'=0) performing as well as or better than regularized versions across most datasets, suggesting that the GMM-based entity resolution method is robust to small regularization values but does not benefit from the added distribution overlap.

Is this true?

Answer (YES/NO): NO